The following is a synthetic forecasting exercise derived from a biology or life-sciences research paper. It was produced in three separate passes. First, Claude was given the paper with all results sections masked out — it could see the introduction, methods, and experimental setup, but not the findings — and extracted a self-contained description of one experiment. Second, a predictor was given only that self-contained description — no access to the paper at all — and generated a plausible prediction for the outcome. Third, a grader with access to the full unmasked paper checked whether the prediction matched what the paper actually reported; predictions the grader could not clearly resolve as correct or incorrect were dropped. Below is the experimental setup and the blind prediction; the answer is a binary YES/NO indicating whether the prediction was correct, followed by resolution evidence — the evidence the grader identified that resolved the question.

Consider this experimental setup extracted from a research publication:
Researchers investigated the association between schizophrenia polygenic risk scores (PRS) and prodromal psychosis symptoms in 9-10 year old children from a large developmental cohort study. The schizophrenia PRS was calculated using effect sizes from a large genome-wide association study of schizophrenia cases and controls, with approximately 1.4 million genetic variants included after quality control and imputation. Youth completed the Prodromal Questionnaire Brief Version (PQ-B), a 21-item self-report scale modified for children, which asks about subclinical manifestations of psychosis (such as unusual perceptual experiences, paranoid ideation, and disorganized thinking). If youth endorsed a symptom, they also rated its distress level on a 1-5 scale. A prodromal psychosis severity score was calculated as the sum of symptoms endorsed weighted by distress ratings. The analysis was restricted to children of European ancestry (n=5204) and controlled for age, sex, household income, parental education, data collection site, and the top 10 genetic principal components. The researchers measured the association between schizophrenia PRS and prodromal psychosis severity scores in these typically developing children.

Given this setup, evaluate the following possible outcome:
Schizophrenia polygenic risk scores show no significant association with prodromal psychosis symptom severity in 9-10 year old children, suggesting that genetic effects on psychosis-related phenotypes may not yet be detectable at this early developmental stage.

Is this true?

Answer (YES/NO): YES